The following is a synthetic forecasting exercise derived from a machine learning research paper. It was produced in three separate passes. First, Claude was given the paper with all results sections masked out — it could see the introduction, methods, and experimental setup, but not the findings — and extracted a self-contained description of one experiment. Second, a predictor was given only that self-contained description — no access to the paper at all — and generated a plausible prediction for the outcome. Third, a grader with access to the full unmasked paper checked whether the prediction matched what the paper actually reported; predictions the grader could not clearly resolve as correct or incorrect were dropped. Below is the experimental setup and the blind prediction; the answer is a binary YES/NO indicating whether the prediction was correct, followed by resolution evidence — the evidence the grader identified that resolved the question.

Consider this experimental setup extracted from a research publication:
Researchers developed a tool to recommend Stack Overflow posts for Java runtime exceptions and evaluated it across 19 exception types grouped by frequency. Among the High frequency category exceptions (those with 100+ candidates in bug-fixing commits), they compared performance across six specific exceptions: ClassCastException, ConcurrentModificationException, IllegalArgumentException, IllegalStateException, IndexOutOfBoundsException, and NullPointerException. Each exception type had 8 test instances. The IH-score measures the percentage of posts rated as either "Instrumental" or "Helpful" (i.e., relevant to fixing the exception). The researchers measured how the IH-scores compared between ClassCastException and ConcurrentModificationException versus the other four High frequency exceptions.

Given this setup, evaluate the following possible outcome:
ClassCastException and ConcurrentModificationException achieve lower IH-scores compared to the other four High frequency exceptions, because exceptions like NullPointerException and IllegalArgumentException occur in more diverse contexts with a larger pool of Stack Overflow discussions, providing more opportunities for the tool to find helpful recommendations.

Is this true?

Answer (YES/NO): NO